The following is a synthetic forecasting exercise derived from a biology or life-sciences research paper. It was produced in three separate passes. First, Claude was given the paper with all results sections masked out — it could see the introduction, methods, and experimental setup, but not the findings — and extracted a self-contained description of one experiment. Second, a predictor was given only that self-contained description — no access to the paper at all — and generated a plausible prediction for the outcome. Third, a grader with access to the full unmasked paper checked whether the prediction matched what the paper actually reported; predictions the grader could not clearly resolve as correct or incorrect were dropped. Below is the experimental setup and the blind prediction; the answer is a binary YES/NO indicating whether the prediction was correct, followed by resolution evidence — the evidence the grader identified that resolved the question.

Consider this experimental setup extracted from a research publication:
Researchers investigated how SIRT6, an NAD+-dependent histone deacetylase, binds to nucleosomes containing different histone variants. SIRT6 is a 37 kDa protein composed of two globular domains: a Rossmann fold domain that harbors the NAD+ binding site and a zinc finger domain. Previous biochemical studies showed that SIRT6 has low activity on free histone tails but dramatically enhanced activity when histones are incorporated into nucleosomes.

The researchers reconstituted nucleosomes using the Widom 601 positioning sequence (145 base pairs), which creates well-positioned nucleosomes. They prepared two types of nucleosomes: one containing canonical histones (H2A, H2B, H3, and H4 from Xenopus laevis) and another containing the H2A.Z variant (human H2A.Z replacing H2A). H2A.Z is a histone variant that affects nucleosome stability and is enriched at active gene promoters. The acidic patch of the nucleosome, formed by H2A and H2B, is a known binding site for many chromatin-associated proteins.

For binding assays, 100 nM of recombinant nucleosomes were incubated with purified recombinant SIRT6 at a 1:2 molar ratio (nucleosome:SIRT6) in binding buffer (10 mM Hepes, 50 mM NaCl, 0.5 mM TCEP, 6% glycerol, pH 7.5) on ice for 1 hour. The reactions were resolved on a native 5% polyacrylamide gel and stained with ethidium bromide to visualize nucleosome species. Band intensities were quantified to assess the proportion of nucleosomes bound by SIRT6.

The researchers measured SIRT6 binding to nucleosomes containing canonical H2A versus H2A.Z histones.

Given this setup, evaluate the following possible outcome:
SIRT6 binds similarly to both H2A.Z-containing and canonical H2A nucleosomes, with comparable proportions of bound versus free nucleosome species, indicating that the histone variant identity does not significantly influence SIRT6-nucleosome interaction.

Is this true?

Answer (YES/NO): NO